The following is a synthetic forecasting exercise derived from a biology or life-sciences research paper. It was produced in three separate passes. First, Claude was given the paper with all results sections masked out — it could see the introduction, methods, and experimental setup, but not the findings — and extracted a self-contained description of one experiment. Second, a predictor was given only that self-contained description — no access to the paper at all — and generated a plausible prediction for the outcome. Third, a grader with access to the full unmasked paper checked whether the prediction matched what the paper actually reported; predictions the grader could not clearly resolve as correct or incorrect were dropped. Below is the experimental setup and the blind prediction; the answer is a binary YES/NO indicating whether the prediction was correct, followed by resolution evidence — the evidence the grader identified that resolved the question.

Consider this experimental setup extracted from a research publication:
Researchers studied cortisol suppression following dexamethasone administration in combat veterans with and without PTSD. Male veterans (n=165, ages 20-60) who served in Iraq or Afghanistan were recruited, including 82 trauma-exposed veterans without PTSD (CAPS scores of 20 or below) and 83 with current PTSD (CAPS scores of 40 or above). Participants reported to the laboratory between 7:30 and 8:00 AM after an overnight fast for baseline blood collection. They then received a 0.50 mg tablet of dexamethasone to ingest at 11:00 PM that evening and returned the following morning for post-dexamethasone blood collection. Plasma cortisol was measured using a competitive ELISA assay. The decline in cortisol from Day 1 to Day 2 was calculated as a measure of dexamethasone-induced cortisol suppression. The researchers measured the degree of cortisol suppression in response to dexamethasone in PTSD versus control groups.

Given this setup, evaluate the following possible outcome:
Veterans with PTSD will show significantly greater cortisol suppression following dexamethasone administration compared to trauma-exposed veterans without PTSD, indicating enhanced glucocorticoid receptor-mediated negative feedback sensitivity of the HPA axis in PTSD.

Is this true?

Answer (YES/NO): YES